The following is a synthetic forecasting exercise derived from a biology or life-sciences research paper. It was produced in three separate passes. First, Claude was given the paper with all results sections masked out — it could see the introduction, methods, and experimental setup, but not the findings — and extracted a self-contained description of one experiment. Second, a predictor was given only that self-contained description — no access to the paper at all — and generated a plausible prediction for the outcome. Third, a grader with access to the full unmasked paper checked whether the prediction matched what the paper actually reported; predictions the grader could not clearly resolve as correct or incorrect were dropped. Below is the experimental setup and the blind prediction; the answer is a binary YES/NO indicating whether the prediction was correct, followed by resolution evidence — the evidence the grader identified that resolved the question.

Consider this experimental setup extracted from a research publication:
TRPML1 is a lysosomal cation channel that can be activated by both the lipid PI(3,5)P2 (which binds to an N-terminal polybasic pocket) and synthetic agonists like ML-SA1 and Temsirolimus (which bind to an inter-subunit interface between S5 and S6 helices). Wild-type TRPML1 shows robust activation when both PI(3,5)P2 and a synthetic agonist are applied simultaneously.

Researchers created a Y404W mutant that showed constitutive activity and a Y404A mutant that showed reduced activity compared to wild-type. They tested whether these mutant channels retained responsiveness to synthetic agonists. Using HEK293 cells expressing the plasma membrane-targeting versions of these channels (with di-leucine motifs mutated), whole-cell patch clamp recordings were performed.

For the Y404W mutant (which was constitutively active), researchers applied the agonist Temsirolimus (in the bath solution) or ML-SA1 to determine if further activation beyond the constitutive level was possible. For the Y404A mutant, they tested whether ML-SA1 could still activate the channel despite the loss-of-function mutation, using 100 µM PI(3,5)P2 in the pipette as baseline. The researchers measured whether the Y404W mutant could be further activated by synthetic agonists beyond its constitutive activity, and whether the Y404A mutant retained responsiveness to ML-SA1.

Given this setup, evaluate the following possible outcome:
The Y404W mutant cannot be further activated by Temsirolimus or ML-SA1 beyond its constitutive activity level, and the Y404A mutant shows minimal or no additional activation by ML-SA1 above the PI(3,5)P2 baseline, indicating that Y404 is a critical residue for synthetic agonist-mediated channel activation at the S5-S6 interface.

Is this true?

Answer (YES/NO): NO